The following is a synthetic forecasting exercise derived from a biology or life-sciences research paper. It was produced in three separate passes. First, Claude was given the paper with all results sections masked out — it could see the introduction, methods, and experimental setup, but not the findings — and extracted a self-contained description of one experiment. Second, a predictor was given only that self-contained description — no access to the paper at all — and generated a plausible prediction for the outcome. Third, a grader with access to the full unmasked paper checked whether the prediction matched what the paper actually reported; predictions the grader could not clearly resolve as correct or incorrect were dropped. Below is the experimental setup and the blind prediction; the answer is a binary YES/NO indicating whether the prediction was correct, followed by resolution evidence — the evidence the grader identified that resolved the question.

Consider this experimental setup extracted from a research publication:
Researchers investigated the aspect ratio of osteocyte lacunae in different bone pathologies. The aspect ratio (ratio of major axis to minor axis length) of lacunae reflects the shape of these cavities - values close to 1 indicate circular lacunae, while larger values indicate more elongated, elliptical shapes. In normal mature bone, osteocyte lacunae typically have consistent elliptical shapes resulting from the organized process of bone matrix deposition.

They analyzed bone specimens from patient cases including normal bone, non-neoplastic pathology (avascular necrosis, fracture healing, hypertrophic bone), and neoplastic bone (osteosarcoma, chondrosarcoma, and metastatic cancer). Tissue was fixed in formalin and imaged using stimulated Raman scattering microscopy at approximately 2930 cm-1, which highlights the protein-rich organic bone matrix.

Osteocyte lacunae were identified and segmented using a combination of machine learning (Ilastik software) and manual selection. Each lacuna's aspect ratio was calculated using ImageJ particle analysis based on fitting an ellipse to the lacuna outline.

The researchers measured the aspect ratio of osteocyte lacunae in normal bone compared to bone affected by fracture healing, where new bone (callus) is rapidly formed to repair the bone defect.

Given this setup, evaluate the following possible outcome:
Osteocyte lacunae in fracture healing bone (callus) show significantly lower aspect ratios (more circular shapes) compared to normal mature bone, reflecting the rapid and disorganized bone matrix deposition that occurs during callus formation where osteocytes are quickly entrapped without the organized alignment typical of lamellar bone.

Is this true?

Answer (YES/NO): YES